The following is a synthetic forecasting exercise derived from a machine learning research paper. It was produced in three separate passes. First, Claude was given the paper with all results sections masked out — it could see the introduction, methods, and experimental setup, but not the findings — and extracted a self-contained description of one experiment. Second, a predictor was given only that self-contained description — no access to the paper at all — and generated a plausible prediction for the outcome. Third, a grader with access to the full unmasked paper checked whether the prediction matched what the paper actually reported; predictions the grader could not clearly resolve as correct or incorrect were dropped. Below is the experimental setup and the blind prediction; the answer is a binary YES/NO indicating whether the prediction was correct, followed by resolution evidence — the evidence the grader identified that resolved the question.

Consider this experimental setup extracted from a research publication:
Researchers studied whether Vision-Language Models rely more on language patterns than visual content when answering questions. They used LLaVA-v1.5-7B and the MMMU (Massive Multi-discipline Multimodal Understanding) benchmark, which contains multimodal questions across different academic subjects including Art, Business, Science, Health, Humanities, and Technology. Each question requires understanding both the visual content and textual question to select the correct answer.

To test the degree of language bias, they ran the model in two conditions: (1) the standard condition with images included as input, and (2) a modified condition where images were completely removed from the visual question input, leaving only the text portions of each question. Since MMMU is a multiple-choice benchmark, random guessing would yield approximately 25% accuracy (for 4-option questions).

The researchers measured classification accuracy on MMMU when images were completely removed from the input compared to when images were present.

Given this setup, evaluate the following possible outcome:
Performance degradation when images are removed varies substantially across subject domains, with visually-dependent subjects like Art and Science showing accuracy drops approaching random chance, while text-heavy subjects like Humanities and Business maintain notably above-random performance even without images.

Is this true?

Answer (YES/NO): NO